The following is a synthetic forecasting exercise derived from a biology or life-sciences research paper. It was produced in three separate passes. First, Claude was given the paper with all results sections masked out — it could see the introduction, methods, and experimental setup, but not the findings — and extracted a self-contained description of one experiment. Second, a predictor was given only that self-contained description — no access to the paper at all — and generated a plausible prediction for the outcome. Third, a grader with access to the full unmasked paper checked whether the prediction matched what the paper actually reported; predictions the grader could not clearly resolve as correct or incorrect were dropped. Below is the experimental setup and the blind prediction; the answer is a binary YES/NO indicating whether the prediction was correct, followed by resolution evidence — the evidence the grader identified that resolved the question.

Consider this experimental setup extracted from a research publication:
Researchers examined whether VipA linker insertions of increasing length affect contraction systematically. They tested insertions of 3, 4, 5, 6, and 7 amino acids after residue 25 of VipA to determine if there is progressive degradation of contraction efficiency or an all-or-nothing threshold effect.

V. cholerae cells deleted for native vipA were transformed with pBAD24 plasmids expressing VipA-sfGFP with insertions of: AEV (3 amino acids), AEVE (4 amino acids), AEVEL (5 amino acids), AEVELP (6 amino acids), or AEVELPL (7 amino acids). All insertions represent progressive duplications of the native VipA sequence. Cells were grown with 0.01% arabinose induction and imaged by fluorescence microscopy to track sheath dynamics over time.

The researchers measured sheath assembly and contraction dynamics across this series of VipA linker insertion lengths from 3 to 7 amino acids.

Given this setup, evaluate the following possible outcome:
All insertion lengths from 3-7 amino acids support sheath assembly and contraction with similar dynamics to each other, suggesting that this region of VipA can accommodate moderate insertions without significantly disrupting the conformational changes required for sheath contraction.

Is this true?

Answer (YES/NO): NO